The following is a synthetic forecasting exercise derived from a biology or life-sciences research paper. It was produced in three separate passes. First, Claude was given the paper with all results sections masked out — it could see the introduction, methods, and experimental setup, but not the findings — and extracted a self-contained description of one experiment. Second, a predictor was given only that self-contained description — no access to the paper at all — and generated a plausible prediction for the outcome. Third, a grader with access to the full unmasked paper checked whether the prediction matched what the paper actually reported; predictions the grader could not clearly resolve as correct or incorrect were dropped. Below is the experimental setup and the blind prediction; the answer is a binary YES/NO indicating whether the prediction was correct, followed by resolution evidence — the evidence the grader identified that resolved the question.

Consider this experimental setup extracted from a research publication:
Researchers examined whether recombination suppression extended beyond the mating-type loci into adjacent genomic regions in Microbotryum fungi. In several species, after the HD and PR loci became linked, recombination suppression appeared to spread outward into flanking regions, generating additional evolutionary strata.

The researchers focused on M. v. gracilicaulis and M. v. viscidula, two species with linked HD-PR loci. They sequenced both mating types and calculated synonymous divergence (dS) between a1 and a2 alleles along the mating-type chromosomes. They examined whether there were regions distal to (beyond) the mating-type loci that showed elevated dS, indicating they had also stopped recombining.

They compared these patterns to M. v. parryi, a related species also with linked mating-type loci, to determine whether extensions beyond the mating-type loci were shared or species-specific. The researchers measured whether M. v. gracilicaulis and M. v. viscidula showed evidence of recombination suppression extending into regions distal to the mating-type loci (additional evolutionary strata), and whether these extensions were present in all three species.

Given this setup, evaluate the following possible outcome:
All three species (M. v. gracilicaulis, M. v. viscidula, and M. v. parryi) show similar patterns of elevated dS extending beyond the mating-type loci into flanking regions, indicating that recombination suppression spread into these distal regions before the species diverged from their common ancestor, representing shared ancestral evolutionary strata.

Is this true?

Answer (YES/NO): NO